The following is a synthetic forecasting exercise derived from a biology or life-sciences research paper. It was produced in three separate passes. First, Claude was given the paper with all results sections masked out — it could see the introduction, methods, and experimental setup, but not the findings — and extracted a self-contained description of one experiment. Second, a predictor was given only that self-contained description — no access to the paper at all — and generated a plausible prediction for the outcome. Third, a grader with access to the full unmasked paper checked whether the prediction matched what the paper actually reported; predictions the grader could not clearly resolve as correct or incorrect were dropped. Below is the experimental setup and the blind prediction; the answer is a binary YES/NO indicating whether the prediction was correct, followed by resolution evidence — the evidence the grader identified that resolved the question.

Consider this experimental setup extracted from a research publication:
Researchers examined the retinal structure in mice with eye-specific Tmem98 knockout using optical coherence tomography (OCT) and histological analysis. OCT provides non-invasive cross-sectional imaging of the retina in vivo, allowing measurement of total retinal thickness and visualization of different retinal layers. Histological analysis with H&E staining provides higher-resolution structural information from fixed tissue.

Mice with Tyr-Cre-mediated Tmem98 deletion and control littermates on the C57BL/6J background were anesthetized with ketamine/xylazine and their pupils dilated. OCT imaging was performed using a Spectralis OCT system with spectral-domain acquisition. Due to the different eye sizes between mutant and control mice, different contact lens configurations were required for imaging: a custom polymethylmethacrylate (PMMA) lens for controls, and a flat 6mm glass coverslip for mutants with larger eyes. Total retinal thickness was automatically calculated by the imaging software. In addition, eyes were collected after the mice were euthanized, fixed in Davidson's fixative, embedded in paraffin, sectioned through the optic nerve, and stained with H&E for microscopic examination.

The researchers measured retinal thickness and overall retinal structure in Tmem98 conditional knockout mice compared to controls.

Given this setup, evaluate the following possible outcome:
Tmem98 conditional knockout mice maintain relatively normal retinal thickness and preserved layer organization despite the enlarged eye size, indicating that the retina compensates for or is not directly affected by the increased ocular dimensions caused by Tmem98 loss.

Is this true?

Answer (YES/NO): NO